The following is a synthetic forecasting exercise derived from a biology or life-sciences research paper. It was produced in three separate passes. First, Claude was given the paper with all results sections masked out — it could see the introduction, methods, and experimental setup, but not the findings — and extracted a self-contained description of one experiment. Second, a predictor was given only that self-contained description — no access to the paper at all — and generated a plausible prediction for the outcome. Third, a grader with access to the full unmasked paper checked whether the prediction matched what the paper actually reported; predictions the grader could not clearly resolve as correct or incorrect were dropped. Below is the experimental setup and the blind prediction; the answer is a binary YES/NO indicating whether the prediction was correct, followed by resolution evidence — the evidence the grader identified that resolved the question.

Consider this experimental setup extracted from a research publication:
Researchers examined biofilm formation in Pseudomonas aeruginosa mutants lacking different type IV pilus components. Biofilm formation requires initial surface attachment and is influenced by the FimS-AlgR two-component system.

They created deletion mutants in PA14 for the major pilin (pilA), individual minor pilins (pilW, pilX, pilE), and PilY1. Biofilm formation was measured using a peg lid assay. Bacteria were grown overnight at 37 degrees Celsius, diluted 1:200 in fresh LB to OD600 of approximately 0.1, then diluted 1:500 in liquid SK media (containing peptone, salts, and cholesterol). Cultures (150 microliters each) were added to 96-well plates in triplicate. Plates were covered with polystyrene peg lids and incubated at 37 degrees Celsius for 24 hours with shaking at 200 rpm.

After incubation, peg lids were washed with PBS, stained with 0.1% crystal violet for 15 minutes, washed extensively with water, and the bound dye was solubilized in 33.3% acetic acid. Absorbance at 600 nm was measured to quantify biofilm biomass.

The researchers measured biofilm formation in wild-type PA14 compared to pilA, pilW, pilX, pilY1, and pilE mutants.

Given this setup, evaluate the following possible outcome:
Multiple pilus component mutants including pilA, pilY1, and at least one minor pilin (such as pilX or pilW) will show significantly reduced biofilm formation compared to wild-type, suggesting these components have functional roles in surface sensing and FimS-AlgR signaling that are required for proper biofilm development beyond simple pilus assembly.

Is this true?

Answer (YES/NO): NO